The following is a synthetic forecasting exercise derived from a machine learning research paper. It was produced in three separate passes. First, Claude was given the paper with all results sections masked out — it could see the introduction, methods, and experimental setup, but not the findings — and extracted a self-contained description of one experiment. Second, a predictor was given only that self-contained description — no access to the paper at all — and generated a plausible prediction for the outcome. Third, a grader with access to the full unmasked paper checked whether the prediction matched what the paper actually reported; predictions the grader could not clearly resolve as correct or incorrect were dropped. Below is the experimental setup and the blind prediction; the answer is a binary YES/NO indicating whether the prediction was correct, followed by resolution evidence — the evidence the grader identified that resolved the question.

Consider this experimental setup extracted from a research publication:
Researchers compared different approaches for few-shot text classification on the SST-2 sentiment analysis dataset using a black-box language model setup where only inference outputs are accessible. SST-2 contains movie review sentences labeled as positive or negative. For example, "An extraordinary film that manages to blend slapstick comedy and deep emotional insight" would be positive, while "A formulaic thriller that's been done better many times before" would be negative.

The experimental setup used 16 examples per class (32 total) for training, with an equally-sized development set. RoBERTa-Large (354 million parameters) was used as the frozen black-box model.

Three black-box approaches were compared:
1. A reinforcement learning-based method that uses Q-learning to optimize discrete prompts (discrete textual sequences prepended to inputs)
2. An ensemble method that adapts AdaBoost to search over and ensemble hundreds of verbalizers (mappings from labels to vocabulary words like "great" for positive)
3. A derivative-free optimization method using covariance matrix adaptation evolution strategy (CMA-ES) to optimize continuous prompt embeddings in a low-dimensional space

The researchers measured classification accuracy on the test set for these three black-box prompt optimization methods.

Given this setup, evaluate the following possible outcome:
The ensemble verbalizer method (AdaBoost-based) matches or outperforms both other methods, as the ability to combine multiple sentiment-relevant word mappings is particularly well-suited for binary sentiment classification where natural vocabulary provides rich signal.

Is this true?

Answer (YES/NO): NO